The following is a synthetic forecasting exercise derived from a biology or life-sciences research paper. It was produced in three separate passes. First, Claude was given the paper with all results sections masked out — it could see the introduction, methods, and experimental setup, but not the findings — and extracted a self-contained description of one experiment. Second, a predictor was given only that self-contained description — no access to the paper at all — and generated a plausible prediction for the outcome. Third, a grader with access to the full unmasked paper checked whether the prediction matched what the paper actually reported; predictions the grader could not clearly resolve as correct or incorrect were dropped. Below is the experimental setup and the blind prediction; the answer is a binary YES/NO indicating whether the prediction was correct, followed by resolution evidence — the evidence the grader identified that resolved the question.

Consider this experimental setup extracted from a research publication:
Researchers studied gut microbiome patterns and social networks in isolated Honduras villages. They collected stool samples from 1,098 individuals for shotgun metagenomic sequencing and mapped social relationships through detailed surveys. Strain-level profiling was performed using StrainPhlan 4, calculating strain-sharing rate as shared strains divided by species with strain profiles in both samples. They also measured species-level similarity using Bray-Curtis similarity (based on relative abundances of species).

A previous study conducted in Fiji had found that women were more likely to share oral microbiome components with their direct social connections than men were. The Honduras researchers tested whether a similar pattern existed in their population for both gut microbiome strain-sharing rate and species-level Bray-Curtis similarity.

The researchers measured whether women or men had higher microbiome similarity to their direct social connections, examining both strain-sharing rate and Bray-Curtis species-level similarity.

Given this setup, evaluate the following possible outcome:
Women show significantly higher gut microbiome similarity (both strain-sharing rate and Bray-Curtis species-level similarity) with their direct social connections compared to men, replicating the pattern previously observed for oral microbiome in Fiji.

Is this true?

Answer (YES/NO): NO